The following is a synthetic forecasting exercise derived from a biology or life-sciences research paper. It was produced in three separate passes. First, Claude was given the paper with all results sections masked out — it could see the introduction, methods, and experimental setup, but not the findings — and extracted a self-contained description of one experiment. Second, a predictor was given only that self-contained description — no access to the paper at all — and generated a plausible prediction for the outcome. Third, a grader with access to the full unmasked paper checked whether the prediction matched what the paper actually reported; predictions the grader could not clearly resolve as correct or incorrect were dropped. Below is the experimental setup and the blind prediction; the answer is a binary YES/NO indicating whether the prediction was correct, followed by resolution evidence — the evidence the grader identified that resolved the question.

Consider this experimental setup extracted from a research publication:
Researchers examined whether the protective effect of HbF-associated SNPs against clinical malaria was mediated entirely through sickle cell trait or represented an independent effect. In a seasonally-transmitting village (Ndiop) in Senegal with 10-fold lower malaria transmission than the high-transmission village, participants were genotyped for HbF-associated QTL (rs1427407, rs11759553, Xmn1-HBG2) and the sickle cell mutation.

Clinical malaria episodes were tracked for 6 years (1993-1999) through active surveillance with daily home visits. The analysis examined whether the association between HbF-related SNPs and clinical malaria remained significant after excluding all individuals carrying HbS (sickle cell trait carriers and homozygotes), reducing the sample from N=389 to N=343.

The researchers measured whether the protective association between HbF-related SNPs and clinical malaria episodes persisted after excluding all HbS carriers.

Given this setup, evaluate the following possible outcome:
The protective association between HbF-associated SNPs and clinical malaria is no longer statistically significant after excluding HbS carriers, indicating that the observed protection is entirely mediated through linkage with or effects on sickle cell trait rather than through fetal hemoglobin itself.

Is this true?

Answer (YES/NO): NO